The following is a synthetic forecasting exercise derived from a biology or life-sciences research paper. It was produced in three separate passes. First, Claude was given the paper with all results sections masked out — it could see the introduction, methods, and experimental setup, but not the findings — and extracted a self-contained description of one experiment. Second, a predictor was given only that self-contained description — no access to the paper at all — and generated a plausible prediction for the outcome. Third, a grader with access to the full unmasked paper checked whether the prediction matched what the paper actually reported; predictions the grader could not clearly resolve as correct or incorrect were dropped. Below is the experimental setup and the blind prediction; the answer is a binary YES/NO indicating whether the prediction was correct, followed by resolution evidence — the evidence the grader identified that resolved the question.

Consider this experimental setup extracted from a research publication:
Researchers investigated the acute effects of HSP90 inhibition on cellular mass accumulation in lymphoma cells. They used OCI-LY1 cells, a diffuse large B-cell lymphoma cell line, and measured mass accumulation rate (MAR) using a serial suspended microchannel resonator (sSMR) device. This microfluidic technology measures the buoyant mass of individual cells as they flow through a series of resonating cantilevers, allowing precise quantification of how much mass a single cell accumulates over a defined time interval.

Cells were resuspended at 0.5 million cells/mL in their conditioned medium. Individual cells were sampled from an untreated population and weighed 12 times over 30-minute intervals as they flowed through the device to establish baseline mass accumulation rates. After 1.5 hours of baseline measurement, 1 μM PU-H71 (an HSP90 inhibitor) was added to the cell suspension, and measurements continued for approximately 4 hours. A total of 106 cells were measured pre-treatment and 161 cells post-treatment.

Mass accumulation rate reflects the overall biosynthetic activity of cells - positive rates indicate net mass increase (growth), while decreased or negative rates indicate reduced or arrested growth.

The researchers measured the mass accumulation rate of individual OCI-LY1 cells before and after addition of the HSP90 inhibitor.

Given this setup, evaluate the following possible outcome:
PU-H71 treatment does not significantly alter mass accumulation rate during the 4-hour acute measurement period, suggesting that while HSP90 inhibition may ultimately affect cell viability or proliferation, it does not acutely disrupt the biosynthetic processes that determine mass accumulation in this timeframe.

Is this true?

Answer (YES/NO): NO